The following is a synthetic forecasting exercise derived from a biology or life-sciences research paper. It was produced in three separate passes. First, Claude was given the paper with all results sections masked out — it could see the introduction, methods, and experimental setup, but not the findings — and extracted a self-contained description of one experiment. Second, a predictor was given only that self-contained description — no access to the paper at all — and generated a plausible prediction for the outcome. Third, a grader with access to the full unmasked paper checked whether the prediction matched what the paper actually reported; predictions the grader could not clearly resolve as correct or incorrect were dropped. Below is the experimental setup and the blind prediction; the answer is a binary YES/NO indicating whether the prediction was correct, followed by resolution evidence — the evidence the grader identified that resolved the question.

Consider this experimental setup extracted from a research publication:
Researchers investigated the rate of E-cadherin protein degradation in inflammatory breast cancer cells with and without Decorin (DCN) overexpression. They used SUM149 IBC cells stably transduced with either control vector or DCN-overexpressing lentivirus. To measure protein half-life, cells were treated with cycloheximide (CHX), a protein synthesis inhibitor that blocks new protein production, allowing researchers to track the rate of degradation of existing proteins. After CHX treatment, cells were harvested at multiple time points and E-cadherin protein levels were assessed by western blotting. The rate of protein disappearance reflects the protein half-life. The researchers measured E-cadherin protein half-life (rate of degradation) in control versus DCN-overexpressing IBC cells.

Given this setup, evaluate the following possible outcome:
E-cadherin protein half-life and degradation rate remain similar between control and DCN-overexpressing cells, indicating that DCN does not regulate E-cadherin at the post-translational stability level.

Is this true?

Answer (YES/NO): NO